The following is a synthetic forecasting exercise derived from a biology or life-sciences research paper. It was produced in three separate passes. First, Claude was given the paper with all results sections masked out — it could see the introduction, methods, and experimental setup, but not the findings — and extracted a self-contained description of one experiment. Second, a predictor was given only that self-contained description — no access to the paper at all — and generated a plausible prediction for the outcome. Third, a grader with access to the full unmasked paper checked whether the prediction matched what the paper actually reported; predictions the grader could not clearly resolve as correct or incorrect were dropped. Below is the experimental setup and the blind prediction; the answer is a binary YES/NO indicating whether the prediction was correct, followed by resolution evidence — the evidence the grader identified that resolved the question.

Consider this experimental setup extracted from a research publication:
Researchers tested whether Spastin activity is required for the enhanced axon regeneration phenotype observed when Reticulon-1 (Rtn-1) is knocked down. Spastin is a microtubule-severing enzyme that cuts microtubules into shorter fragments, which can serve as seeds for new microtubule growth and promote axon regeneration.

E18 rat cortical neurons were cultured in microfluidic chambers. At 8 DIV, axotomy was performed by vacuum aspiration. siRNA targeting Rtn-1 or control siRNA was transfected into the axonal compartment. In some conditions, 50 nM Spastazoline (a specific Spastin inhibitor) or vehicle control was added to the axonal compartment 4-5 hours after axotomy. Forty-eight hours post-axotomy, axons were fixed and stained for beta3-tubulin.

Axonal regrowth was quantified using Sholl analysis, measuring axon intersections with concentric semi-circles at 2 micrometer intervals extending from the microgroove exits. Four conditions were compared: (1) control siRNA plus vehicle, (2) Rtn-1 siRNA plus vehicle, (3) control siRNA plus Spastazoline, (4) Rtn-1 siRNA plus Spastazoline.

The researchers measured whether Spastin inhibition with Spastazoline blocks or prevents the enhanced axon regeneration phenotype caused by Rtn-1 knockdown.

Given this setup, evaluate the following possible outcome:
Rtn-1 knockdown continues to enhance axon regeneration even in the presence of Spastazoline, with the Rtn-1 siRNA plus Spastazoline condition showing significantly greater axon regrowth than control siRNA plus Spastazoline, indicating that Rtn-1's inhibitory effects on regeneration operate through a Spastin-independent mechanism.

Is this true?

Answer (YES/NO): NO